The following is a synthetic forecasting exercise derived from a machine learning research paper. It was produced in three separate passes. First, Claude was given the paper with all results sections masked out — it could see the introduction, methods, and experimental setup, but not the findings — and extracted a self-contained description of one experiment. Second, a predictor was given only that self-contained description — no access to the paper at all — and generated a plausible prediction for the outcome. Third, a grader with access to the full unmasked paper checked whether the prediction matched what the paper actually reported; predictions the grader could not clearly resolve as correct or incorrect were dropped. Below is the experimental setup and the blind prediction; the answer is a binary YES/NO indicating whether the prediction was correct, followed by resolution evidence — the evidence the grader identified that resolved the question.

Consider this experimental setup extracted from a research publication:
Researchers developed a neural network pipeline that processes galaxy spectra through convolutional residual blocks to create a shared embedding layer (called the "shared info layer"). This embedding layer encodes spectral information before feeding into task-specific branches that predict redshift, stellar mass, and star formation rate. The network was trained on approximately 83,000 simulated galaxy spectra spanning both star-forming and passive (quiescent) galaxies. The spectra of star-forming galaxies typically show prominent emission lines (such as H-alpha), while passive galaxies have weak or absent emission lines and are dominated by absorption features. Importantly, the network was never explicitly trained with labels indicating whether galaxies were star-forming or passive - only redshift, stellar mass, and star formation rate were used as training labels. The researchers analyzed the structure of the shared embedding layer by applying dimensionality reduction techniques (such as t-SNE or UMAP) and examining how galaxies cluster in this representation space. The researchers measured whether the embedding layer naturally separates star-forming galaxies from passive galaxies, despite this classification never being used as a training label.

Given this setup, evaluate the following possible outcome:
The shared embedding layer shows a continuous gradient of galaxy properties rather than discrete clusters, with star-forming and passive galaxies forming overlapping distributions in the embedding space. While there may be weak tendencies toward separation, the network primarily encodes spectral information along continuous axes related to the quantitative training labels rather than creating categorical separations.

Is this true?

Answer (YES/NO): NO